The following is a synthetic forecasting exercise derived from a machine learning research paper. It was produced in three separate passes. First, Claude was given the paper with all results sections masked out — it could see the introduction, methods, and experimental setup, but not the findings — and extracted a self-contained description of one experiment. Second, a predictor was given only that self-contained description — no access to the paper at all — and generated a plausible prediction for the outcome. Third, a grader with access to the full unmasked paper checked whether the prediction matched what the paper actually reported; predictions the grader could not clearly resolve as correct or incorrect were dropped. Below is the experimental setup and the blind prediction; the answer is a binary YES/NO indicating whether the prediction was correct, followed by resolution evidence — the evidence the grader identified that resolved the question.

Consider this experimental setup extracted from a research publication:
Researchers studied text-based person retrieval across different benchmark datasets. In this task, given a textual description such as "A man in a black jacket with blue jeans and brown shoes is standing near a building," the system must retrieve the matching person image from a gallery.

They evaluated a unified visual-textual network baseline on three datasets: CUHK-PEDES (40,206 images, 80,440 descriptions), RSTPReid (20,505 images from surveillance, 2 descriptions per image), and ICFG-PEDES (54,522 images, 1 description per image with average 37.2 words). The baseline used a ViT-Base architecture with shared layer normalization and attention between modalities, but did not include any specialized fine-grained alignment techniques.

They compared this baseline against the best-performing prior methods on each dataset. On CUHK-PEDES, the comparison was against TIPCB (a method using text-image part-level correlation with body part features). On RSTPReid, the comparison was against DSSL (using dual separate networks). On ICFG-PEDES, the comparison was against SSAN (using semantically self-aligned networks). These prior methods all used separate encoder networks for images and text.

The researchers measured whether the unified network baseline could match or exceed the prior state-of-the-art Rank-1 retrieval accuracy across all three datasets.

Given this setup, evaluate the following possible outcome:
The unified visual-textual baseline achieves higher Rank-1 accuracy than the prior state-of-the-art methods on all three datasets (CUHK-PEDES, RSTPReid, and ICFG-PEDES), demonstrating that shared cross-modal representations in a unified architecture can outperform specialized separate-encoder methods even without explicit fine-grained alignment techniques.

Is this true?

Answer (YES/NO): NO